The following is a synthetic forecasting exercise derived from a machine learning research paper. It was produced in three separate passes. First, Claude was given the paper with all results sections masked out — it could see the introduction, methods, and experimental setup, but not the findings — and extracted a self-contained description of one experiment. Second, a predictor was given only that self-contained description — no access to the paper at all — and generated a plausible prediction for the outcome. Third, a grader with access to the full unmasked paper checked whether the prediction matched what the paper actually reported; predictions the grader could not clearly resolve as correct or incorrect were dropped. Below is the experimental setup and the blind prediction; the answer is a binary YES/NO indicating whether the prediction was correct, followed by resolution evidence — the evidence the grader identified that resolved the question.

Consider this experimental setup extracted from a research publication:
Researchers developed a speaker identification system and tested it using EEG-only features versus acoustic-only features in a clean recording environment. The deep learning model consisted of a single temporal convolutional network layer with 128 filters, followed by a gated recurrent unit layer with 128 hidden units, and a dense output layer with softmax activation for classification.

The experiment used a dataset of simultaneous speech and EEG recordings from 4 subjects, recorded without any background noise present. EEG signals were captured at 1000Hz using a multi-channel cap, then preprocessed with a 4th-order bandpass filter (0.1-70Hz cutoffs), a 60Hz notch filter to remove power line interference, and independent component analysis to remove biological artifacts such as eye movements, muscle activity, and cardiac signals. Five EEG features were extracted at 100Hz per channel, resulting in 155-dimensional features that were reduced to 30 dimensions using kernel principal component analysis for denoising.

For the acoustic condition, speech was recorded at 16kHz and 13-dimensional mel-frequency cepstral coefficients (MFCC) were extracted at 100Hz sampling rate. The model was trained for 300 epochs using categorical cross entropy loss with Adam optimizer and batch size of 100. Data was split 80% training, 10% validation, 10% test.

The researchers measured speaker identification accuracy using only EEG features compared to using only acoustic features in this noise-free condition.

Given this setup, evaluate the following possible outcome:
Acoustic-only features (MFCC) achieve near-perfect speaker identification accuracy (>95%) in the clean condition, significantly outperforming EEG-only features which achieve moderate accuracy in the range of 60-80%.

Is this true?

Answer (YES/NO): NO